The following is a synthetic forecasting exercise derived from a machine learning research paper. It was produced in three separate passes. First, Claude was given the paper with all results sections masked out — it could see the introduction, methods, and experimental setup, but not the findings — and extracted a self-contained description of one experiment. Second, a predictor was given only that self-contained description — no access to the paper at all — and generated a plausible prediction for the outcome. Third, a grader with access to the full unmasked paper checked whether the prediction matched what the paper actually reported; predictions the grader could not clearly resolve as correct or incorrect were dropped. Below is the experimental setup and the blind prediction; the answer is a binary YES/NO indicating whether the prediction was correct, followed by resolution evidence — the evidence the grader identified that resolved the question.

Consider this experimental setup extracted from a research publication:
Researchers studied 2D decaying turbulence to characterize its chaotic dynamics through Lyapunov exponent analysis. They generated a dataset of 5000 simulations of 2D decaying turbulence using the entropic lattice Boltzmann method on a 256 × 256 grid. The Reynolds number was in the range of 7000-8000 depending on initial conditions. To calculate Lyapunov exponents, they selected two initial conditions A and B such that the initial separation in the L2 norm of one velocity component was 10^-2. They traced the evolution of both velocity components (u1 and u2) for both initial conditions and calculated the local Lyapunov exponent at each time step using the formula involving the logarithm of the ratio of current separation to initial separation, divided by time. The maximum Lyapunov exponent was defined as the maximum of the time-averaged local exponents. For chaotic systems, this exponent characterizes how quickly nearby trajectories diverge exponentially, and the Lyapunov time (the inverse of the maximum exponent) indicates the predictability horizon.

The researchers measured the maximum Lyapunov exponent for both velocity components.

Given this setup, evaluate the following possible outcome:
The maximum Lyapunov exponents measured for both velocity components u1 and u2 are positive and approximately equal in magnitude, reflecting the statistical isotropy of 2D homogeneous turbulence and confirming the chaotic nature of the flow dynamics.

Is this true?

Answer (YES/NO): NO